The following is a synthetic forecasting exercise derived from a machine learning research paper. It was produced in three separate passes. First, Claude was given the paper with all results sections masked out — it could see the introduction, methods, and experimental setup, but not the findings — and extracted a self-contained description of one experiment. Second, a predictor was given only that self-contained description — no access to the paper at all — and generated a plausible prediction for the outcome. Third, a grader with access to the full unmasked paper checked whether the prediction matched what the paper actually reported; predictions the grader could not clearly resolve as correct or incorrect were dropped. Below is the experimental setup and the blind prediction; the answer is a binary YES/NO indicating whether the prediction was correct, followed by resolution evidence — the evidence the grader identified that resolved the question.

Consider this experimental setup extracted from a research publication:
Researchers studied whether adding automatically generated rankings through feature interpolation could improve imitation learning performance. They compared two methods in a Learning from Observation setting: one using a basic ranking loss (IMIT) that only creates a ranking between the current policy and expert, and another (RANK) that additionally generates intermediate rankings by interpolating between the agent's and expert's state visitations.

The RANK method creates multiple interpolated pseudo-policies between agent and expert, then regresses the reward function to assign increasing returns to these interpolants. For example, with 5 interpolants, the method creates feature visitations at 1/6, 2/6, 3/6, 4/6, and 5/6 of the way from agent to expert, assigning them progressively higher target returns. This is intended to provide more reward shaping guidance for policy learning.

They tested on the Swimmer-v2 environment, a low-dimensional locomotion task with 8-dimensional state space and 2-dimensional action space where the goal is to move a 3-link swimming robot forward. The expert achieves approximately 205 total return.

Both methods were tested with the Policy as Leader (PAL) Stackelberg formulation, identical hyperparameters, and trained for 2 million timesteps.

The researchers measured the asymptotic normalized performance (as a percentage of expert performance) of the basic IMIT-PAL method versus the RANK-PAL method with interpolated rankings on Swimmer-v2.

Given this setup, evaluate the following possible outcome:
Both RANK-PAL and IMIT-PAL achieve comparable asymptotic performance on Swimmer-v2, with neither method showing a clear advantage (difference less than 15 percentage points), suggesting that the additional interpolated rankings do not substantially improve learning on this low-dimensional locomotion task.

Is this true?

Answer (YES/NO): YES